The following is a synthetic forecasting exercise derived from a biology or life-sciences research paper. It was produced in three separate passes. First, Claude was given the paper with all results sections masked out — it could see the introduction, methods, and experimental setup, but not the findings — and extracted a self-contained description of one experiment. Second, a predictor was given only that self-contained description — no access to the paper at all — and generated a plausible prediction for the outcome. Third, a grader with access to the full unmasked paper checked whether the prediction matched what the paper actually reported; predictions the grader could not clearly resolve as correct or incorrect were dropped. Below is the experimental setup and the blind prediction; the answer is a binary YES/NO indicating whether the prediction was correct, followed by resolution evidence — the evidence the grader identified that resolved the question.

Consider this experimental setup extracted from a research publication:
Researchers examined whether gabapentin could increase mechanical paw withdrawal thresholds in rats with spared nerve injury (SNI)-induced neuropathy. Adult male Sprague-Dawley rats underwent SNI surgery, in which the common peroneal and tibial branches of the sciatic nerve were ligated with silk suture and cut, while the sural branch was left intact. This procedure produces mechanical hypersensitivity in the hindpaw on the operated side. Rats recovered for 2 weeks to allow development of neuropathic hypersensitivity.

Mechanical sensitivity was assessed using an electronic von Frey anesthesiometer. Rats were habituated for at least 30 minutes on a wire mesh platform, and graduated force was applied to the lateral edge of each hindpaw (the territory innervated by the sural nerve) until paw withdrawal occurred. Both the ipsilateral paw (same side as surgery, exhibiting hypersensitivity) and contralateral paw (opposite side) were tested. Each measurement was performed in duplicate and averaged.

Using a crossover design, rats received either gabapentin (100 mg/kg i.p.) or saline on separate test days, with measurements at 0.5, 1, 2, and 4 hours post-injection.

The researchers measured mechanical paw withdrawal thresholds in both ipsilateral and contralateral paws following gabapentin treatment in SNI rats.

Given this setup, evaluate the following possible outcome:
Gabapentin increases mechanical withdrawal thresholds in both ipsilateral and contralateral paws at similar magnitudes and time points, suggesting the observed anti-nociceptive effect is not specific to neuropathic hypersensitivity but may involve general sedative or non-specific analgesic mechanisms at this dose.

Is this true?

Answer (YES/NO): NO